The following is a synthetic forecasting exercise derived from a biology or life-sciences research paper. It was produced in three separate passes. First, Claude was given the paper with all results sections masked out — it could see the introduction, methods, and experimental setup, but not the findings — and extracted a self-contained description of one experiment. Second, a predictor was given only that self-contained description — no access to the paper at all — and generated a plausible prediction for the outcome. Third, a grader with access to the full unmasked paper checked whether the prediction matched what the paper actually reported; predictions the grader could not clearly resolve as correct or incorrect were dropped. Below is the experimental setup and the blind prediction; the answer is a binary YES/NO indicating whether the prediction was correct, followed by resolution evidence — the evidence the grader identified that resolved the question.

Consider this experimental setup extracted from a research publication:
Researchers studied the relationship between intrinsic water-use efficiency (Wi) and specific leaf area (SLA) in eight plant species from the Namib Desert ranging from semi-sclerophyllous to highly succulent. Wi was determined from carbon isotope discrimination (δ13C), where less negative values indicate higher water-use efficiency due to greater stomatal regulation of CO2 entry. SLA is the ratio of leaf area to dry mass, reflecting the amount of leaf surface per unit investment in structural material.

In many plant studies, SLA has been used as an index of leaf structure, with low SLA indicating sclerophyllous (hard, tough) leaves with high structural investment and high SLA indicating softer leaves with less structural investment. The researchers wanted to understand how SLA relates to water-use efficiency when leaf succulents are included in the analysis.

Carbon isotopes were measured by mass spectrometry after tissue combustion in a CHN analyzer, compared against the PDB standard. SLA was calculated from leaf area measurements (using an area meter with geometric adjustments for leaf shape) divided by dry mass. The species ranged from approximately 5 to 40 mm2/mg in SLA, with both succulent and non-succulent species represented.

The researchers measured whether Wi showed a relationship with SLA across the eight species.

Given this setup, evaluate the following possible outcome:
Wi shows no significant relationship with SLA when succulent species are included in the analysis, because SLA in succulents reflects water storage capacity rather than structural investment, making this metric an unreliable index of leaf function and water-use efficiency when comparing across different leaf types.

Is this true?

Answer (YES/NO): NO